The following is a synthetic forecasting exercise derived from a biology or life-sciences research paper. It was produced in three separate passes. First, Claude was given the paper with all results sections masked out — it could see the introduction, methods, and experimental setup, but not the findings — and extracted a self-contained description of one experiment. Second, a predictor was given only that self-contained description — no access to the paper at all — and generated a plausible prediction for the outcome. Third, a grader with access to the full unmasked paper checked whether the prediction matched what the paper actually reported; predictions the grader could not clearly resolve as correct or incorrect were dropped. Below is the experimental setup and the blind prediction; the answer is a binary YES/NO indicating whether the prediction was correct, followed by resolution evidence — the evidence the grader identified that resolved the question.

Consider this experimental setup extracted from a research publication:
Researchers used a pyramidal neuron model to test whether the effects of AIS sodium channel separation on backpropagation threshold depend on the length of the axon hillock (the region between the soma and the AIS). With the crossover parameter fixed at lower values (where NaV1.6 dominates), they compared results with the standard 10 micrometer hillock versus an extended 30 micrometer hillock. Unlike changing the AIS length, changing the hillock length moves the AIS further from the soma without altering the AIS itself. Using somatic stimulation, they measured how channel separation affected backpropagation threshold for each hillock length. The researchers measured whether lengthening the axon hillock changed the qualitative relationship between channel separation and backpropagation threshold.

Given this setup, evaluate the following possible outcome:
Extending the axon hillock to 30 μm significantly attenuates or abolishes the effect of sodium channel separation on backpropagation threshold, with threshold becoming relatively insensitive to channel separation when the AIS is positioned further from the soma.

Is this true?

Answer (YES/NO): NO